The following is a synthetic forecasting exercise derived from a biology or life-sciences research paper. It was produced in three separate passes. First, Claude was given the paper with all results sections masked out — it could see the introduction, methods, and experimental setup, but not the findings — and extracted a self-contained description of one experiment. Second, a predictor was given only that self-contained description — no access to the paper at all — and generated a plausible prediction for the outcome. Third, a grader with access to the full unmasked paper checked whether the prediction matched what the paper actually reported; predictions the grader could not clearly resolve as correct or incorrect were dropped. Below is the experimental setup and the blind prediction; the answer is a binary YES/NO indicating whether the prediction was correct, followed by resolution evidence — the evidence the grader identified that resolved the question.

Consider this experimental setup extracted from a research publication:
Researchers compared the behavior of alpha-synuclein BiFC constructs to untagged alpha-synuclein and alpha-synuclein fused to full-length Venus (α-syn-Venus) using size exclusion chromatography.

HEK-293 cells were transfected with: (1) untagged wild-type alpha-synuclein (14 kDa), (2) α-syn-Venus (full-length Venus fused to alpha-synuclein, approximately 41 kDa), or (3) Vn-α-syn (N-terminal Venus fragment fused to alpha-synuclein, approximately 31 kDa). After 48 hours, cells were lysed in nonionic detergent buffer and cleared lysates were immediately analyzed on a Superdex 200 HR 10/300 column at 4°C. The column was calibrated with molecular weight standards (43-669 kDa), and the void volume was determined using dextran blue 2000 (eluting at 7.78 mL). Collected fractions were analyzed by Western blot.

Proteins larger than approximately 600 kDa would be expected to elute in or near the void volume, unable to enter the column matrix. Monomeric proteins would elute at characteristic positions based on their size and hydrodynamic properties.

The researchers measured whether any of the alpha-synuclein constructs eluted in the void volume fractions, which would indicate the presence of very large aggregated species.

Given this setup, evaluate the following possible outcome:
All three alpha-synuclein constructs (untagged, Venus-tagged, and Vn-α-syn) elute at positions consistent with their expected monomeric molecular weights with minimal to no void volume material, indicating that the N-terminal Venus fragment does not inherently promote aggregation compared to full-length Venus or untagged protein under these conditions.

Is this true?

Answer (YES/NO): NO